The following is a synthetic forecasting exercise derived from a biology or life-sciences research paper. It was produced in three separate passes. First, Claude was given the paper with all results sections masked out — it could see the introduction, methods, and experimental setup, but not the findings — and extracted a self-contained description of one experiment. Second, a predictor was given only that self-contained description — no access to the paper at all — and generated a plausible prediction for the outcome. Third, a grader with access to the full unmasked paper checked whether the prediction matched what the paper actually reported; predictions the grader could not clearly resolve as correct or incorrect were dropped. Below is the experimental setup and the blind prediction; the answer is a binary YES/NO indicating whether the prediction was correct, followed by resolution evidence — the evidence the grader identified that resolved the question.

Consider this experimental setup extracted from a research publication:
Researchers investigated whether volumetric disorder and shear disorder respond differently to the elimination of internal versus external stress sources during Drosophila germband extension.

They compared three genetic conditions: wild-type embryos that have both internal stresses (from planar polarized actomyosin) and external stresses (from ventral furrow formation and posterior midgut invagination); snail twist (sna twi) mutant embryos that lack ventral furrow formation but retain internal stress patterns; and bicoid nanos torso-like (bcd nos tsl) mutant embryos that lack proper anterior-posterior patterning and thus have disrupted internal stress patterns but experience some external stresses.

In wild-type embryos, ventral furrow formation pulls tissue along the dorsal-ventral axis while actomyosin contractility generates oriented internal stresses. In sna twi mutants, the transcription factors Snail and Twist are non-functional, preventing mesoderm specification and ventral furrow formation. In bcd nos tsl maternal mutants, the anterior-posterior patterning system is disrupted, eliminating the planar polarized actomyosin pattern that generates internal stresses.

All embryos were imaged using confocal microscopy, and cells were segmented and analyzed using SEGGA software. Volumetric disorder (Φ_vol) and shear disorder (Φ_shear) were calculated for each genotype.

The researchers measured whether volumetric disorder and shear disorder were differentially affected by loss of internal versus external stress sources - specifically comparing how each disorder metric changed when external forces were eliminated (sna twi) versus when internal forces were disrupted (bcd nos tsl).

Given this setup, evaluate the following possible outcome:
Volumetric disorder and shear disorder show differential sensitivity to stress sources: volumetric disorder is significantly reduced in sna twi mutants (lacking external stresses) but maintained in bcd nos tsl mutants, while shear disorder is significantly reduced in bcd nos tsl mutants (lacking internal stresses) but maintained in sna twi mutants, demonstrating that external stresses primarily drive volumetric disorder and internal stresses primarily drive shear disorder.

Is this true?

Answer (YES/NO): NO